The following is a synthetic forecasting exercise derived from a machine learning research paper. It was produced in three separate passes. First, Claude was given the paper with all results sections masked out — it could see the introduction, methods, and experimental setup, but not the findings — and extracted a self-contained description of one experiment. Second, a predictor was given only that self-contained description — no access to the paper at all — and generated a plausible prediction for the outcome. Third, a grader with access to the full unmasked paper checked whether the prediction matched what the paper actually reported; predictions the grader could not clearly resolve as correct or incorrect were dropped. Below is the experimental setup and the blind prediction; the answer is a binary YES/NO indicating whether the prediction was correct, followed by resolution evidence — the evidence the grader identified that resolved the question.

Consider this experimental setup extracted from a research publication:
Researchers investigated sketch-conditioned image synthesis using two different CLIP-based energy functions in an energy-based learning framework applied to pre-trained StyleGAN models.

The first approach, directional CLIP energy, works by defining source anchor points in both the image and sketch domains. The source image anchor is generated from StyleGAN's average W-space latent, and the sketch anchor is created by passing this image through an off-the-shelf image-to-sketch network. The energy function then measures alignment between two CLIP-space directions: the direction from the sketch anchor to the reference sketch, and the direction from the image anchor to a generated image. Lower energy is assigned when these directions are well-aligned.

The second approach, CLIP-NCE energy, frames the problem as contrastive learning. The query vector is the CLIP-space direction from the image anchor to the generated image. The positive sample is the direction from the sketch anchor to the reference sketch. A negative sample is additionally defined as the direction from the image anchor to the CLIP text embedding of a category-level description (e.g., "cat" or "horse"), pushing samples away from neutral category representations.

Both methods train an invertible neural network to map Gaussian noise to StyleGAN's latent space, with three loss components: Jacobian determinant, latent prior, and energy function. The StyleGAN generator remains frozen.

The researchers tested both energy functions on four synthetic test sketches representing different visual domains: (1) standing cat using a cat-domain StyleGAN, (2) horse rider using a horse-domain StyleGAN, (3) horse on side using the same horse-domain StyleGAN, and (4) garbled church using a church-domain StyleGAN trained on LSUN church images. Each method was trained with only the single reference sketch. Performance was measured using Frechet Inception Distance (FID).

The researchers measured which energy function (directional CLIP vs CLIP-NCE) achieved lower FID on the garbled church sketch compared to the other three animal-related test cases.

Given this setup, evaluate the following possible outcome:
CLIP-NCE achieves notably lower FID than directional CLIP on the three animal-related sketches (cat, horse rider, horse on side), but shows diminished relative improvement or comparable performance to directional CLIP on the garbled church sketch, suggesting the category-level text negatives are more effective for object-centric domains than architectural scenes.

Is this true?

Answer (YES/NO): NO